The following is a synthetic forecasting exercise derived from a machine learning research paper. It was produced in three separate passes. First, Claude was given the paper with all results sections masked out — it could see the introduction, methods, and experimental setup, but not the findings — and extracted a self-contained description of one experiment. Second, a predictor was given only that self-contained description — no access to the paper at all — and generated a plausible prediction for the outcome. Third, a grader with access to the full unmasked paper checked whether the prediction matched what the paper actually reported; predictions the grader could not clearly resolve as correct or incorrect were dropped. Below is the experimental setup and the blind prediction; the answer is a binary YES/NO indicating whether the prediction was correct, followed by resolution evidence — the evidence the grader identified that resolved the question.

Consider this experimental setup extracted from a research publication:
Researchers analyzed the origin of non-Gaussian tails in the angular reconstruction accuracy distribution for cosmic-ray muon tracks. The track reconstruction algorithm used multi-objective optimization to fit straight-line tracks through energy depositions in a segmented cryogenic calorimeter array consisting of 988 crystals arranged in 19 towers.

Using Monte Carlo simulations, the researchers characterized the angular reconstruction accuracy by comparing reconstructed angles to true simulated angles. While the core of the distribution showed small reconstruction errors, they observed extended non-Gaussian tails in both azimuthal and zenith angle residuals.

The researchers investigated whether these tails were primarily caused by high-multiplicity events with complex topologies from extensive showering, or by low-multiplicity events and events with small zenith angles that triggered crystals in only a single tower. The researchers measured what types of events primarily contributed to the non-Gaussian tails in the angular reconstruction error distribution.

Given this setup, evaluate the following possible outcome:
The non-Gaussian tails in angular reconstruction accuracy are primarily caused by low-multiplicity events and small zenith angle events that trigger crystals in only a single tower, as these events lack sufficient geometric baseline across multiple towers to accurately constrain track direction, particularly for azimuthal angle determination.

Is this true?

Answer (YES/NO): YES